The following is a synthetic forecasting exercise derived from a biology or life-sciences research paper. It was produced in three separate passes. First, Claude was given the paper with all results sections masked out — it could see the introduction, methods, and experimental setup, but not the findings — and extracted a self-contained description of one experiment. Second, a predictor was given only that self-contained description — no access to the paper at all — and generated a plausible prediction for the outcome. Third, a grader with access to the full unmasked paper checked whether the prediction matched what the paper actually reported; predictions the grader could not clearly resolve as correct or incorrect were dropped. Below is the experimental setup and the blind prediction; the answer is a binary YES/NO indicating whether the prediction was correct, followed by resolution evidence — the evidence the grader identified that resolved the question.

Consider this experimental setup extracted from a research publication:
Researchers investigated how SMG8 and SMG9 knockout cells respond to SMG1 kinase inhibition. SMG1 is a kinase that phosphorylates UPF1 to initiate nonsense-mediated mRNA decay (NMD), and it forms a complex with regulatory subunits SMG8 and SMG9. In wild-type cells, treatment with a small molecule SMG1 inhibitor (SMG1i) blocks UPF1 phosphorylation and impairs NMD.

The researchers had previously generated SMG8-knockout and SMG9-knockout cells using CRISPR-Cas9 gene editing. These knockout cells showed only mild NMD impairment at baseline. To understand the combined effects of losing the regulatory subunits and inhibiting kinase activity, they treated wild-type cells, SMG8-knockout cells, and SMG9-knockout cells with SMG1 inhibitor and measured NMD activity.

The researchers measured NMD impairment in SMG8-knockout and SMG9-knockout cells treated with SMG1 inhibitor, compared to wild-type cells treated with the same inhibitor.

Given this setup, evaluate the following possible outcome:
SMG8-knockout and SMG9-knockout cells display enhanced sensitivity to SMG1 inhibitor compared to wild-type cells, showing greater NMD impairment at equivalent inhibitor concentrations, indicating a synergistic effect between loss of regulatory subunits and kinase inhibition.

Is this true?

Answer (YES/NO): YES